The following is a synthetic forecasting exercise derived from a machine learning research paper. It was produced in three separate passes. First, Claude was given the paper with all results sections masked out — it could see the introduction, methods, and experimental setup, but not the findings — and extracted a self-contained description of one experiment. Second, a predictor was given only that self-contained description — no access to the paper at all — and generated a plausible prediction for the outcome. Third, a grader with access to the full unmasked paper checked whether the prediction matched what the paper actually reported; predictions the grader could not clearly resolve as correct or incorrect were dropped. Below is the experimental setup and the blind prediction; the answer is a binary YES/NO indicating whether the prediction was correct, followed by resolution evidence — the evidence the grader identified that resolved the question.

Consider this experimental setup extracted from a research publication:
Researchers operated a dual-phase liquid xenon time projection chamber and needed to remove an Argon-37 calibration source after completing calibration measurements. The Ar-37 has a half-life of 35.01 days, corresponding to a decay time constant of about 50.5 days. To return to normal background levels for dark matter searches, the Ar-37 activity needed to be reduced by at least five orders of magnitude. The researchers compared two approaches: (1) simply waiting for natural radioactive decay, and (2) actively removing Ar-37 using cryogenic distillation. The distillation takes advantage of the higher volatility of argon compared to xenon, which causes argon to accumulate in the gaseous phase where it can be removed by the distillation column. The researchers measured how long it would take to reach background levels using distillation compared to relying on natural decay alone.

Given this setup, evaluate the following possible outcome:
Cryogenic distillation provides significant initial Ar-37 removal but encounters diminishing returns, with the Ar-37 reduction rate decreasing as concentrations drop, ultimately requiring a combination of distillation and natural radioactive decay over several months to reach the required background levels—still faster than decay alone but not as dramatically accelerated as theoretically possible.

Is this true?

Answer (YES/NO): NO